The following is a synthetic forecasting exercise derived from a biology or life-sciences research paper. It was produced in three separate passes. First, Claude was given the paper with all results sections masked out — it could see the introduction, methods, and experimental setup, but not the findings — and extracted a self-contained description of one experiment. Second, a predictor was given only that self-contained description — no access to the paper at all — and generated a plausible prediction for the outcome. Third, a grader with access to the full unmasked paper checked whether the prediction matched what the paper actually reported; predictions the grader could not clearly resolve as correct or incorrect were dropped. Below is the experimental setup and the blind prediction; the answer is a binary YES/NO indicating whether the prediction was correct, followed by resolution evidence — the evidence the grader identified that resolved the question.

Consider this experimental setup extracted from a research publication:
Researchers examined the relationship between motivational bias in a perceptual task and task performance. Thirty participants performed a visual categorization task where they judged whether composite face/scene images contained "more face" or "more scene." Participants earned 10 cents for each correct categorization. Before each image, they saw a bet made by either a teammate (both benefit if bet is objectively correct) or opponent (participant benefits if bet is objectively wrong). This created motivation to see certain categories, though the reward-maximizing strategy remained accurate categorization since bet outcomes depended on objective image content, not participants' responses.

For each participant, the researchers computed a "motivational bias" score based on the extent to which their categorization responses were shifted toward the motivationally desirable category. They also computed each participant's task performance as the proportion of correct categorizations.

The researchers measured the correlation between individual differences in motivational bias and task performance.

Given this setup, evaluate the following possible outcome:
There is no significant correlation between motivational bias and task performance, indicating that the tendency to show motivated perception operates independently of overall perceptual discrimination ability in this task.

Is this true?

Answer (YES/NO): NO